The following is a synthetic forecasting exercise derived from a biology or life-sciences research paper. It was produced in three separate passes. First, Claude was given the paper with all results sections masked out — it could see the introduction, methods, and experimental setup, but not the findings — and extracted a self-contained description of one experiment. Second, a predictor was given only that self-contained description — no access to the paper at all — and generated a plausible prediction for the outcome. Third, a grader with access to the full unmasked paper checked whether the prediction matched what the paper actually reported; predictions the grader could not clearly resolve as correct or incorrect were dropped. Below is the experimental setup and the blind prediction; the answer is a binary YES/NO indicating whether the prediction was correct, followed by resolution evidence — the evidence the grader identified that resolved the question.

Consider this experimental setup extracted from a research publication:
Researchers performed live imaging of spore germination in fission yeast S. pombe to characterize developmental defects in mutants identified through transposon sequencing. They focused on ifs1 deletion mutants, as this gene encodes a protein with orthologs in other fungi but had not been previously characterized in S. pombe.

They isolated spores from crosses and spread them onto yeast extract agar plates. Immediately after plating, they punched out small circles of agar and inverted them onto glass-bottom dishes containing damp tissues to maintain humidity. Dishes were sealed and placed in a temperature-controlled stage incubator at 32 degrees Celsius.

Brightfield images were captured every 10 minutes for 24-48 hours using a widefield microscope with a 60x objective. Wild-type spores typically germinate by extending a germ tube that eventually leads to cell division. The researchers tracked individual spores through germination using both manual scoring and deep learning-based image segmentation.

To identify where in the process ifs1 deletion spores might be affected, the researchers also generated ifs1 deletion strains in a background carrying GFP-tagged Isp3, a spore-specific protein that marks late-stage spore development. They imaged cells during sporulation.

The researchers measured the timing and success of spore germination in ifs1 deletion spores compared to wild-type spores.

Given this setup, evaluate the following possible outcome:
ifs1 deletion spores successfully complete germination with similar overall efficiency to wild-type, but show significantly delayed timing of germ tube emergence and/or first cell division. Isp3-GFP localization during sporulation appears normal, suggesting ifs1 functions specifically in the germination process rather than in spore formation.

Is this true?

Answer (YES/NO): NO